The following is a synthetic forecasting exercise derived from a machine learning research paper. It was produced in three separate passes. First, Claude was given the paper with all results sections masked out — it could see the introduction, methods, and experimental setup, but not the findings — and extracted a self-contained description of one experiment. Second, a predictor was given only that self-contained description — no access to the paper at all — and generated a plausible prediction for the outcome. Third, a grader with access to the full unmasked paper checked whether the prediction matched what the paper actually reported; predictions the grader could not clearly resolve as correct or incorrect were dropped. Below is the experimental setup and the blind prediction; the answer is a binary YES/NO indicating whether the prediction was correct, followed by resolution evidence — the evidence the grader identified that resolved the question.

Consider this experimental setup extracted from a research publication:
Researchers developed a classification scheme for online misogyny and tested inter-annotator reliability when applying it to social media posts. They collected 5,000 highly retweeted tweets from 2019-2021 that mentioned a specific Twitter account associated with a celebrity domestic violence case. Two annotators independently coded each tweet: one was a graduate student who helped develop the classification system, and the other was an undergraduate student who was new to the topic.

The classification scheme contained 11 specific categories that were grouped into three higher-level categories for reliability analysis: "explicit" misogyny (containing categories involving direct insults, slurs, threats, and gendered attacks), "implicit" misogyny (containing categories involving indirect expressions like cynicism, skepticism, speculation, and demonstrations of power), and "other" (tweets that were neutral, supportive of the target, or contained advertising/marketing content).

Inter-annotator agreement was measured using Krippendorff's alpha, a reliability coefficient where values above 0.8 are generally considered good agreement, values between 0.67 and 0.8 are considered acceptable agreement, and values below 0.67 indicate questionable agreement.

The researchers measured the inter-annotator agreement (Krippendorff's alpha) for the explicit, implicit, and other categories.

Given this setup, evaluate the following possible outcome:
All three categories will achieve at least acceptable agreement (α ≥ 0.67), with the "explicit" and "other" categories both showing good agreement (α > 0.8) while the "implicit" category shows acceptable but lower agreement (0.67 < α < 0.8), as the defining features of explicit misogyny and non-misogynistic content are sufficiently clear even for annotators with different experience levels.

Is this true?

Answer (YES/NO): NO